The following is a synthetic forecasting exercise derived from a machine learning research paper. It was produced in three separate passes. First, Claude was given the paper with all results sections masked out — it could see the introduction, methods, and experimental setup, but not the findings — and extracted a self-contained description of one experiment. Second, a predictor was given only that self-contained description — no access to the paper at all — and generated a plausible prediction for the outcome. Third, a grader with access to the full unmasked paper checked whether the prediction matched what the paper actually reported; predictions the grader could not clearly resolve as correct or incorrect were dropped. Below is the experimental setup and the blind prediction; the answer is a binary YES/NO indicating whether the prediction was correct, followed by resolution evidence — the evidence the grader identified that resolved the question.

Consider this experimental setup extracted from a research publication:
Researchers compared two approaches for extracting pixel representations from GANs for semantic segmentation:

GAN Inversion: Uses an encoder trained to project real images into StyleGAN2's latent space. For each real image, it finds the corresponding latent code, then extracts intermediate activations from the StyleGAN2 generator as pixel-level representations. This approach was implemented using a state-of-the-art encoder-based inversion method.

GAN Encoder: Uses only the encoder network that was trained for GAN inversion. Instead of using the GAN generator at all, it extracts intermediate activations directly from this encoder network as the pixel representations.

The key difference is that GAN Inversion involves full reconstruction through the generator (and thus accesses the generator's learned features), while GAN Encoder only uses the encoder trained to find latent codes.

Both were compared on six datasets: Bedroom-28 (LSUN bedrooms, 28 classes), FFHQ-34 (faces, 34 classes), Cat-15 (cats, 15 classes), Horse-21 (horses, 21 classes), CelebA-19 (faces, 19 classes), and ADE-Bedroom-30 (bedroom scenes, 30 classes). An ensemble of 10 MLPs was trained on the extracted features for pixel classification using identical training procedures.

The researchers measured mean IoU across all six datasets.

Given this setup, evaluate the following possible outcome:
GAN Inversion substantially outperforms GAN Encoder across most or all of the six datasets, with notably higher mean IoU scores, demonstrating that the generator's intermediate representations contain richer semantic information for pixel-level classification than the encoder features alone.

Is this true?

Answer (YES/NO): NO